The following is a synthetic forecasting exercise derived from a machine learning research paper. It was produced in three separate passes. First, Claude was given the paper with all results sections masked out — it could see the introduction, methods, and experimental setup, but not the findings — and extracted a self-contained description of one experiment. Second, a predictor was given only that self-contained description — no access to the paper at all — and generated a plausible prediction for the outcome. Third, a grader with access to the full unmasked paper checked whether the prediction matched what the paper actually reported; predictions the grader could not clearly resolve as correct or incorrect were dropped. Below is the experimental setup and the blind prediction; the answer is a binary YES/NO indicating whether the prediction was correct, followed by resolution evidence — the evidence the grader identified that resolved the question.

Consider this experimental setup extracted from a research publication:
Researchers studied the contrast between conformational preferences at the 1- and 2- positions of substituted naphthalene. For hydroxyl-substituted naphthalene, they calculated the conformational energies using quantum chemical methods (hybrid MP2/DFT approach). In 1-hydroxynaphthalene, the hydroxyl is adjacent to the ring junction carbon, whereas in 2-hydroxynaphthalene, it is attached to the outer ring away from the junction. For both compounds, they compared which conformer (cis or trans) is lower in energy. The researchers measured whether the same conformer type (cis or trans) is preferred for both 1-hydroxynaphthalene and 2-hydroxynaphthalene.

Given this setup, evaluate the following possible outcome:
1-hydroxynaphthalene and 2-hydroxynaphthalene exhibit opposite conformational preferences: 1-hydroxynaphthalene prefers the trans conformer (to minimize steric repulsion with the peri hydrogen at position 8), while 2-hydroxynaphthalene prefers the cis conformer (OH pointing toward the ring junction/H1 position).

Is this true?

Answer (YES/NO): YES